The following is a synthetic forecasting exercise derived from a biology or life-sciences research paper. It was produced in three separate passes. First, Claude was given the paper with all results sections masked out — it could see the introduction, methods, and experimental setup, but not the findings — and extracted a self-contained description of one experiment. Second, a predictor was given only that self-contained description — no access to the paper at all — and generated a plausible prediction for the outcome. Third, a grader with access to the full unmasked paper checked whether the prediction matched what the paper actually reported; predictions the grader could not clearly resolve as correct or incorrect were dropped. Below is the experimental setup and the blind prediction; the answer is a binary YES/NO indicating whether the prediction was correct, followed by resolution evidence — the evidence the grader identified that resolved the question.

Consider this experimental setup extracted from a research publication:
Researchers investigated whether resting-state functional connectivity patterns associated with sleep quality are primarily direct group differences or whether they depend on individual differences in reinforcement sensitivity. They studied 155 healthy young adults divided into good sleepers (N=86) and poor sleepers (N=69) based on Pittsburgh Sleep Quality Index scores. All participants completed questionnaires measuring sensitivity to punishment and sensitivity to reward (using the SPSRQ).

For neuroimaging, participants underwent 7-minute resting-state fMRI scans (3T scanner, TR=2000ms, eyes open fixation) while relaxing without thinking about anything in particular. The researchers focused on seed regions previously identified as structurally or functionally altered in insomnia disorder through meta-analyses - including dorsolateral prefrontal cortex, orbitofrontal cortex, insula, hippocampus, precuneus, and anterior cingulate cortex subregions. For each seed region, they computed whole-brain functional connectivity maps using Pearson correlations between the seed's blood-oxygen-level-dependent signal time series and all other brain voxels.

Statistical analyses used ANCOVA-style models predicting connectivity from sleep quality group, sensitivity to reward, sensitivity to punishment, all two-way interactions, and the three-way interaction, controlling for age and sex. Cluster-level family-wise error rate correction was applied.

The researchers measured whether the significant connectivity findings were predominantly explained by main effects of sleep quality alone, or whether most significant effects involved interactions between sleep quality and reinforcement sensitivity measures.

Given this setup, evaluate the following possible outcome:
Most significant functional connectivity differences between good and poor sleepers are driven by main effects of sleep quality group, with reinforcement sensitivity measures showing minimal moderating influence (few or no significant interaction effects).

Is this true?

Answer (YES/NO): NO